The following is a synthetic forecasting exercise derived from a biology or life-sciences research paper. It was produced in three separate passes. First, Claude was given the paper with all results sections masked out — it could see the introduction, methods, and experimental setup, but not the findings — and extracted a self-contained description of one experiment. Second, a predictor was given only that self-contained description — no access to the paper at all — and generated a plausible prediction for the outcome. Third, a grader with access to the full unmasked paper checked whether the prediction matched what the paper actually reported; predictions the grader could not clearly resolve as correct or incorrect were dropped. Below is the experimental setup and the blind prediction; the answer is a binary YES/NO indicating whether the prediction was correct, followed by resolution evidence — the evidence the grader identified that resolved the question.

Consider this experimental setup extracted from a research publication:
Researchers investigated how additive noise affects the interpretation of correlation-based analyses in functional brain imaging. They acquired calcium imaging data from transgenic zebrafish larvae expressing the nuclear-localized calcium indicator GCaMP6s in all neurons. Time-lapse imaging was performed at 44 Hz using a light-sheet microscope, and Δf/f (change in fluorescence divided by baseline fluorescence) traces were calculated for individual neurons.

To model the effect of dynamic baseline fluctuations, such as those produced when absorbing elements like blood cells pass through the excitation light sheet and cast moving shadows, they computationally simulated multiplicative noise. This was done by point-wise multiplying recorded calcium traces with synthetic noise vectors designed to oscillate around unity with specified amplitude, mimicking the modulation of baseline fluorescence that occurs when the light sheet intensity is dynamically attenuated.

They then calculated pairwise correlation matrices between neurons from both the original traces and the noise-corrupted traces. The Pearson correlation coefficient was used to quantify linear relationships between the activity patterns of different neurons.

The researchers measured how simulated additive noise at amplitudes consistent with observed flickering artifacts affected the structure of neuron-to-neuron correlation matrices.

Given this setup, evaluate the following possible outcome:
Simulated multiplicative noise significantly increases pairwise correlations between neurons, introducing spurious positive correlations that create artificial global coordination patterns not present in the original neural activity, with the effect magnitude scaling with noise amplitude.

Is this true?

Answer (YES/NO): NO